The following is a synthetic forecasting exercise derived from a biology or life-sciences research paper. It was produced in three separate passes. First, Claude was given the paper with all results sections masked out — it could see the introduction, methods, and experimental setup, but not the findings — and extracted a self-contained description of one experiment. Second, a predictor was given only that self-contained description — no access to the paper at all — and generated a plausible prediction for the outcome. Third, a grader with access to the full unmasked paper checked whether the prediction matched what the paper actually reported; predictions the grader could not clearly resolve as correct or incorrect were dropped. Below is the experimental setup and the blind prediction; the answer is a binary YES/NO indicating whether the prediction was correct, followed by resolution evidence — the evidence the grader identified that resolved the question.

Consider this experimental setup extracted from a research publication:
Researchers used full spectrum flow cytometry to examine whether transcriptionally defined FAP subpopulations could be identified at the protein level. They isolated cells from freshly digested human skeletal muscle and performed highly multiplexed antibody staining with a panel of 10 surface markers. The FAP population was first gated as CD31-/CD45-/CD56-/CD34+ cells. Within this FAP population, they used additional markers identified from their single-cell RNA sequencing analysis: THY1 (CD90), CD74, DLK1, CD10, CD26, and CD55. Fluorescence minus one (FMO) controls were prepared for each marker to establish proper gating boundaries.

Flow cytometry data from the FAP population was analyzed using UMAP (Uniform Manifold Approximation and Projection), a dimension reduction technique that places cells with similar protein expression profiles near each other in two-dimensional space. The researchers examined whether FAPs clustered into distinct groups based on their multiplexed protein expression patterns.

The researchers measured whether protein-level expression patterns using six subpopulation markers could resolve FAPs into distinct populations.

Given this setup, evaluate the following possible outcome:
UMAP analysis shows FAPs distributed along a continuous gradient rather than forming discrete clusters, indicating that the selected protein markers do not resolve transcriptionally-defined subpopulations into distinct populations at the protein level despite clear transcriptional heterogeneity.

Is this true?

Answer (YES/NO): NO